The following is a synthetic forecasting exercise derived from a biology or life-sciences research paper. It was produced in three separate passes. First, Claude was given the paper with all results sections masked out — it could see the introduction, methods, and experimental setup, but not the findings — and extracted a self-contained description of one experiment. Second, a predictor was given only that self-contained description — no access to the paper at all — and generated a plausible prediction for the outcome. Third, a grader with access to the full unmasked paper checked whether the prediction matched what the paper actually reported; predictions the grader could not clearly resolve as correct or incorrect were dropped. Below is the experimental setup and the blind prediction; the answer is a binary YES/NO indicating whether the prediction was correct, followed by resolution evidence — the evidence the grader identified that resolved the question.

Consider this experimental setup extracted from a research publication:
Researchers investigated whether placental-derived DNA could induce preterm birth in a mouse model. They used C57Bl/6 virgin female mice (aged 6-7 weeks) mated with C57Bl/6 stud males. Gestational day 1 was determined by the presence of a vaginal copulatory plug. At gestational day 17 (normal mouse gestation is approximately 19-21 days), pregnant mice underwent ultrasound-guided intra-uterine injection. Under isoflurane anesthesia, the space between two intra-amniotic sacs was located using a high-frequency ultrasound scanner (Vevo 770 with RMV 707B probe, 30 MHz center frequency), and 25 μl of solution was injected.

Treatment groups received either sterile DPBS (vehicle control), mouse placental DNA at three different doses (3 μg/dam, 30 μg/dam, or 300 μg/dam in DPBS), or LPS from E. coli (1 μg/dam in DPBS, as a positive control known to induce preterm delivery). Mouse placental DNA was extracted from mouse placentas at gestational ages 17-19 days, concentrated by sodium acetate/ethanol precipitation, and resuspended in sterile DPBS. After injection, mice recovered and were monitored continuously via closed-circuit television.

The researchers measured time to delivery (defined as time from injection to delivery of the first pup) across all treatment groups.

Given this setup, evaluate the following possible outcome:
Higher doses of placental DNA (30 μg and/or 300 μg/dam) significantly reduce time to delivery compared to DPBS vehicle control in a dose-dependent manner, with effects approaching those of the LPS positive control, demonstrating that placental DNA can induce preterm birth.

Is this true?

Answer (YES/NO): NO